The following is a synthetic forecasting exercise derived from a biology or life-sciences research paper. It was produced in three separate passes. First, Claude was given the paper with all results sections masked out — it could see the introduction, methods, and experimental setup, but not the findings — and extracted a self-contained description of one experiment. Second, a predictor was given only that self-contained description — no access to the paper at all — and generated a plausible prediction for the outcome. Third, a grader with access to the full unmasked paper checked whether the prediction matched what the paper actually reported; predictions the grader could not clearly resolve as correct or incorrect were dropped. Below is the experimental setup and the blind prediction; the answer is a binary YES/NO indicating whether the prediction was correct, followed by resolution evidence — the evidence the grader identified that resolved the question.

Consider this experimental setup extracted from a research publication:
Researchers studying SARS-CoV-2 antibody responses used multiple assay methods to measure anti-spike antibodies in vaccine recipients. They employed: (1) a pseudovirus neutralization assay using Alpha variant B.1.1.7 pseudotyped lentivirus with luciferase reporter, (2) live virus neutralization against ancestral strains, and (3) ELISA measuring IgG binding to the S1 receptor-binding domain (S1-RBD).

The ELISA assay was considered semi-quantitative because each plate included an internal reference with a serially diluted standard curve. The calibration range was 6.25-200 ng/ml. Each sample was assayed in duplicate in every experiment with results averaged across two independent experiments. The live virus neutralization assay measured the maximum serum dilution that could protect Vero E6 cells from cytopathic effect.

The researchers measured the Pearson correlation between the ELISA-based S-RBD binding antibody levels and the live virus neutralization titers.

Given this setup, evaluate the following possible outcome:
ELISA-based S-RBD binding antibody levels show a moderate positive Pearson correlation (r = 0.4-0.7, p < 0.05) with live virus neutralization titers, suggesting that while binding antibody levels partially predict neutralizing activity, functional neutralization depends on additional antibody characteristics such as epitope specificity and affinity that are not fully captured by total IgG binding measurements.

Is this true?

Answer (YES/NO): NO